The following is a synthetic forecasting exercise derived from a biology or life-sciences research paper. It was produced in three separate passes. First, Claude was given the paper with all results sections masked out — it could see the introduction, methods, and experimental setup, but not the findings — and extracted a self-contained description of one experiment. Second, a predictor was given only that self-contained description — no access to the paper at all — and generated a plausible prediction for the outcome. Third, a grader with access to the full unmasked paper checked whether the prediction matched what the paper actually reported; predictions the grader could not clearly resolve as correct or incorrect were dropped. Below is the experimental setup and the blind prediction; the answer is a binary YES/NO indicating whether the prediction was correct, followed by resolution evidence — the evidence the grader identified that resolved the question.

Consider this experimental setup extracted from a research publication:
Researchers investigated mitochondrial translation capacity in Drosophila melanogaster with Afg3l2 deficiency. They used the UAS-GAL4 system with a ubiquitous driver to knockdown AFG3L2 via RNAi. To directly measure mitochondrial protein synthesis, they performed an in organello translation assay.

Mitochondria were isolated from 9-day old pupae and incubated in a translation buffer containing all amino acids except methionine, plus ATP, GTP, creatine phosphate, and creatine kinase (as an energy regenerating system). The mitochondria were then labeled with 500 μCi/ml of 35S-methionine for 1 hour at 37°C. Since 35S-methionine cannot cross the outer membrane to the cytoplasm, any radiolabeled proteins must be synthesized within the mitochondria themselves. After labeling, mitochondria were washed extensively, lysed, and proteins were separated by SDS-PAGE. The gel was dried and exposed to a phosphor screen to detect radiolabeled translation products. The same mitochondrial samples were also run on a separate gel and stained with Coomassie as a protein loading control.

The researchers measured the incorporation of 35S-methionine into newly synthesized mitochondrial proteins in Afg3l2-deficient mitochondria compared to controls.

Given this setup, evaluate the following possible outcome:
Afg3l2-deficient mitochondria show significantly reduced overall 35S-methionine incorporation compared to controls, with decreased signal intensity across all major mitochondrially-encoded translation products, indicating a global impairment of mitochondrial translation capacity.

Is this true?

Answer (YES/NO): YES